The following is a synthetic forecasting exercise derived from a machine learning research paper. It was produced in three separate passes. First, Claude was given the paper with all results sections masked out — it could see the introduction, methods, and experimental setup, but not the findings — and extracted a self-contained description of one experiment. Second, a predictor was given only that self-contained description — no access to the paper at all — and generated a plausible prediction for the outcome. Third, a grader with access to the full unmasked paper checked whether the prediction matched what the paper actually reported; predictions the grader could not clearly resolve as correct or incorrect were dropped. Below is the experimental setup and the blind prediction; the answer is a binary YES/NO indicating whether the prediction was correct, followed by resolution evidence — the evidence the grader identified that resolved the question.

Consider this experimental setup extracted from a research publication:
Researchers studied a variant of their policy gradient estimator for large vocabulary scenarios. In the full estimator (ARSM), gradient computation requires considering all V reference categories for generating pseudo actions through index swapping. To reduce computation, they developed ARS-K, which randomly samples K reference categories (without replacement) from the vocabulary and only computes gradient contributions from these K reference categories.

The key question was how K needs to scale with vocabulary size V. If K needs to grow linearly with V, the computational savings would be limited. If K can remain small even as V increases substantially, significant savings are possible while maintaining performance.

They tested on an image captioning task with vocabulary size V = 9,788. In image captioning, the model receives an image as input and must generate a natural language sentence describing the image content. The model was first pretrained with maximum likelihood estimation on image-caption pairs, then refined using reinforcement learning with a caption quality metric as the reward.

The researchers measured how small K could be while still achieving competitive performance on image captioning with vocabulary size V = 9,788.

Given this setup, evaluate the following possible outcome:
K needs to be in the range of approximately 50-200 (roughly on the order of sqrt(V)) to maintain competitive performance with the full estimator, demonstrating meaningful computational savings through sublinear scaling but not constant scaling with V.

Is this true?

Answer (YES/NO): NO